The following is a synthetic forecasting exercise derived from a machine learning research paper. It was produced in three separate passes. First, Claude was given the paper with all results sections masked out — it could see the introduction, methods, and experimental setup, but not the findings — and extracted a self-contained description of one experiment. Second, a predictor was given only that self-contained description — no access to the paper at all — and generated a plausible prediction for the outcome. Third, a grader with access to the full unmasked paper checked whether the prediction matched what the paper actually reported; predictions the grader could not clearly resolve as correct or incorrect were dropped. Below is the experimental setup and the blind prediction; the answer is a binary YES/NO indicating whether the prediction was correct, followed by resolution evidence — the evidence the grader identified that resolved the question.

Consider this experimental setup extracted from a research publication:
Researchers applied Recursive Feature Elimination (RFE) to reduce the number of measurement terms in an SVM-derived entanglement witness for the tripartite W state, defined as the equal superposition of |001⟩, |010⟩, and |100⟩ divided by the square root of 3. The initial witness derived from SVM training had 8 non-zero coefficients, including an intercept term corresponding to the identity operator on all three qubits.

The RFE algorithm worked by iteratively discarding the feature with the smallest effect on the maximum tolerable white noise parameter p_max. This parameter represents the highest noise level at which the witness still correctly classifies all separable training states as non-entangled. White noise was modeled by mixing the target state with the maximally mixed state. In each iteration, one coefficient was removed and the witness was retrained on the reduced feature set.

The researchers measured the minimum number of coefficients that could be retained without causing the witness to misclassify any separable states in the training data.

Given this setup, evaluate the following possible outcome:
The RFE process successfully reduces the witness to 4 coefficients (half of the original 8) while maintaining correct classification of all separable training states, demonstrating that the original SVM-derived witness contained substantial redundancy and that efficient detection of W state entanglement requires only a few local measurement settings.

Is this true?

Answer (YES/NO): NO